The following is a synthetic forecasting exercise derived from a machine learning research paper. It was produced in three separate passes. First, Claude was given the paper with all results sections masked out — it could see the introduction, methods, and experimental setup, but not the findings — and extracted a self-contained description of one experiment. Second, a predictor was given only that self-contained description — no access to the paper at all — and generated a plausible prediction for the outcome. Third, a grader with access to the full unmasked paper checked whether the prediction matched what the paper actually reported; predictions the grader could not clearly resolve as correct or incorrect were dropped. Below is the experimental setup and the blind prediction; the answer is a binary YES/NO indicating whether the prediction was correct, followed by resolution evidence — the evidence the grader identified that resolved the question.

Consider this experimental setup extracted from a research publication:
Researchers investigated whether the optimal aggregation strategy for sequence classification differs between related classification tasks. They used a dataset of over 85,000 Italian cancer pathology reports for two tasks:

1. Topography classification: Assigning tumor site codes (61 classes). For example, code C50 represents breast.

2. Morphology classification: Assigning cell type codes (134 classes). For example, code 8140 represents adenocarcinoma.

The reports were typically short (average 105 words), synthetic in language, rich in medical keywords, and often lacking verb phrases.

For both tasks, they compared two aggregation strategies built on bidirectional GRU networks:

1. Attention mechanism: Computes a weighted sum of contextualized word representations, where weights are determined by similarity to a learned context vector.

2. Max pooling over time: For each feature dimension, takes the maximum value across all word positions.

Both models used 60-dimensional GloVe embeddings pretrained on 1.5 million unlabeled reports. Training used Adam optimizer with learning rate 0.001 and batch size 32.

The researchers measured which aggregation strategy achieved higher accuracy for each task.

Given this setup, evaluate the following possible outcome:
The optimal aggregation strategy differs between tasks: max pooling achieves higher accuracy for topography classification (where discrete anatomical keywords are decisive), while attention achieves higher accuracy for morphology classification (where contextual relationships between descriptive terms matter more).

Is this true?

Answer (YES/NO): YES